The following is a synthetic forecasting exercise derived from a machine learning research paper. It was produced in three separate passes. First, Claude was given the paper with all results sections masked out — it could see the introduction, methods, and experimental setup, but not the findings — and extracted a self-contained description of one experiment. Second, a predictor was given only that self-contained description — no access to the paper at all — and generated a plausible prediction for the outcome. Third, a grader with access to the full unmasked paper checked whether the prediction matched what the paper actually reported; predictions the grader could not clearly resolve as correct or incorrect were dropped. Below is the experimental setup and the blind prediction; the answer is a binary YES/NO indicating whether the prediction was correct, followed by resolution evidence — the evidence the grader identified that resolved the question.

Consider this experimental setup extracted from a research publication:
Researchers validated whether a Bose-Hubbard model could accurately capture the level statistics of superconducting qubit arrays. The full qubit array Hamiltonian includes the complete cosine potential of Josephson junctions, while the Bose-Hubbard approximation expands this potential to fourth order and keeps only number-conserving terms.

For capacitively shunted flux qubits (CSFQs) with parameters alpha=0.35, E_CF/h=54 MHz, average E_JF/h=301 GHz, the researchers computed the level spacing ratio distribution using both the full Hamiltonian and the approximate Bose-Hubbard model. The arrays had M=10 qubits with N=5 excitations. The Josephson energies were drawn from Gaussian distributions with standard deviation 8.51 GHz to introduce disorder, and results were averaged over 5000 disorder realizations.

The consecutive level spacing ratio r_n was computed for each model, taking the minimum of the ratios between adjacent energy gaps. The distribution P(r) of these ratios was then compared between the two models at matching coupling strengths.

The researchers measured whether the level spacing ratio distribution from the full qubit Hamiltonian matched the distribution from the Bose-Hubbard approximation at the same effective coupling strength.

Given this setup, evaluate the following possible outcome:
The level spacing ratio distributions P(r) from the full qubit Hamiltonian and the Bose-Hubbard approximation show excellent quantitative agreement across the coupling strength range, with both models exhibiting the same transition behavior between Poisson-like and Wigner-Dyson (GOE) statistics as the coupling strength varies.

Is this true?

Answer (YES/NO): NO